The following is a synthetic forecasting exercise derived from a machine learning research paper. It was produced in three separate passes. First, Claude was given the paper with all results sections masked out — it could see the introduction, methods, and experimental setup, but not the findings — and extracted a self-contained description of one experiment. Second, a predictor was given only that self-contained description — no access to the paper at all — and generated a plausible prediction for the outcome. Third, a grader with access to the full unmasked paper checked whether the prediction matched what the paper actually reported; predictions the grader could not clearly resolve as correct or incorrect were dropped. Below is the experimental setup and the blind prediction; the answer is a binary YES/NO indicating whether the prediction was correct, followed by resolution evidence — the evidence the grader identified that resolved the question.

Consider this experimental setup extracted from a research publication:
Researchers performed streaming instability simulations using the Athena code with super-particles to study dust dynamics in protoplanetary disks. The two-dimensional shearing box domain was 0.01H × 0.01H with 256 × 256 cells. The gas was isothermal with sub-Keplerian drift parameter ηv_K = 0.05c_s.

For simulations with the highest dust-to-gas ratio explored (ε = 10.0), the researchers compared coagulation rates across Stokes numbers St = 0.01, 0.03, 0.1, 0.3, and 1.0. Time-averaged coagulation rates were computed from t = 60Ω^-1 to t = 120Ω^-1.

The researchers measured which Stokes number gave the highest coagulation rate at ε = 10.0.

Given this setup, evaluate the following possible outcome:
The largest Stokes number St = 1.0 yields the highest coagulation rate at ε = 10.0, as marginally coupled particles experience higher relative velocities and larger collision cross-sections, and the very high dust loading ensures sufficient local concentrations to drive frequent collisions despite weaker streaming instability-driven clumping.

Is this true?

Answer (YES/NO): NO